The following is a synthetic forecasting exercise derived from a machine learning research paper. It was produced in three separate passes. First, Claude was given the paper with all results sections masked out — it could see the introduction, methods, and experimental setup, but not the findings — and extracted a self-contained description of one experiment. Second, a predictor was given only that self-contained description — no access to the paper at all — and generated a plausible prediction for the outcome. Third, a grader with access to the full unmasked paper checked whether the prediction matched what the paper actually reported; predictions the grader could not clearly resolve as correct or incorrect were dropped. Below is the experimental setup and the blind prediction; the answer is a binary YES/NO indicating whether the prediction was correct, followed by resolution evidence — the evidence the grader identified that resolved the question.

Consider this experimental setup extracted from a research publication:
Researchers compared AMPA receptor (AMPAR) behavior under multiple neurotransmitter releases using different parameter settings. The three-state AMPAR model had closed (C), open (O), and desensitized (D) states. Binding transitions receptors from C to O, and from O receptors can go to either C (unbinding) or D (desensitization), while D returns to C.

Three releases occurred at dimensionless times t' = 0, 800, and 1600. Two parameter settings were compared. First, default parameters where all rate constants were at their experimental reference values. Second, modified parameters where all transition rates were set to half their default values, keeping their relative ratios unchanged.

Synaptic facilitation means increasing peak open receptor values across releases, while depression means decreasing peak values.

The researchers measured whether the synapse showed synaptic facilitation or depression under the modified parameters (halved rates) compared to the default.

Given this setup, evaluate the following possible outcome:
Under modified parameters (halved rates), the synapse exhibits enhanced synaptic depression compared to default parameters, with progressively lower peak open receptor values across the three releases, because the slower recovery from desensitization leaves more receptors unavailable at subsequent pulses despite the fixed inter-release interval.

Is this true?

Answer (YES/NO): NO